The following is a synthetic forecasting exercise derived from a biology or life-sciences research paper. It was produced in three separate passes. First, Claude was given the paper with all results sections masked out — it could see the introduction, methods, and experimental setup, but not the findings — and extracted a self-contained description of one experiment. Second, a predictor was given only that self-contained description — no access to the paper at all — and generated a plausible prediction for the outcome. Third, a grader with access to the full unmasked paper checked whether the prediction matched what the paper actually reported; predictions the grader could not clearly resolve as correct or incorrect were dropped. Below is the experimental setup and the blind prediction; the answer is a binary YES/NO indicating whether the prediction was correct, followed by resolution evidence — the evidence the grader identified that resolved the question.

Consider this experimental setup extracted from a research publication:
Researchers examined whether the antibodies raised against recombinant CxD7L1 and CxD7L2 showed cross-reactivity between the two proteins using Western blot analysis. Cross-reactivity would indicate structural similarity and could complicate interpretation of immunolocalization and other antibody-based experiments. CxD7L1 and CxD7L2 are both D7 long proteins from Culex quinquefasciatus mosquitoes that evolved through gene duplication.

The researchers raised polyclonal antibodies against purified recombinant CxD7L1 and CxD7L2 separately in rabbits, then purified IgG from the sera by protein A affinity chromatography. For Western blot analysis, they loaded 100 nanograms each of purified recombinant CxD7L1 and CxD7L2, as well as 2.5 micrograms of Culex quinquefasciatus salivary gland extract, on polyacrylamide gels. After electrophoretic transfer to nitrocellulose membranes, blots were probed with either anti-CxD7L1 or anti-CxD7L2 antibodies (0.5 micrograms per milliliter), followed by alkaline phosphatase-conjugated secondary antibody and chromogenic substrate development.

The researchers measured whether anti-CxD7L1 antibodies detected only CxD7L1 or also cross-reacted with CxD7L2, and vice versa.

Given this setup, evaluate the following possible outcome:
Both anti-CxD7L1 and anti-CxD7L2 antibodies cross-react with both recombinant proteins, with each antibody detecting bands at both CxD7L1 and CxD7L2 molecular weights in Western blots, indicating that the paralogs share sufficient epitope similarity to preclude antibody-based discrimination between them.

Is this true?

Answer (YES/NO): YES